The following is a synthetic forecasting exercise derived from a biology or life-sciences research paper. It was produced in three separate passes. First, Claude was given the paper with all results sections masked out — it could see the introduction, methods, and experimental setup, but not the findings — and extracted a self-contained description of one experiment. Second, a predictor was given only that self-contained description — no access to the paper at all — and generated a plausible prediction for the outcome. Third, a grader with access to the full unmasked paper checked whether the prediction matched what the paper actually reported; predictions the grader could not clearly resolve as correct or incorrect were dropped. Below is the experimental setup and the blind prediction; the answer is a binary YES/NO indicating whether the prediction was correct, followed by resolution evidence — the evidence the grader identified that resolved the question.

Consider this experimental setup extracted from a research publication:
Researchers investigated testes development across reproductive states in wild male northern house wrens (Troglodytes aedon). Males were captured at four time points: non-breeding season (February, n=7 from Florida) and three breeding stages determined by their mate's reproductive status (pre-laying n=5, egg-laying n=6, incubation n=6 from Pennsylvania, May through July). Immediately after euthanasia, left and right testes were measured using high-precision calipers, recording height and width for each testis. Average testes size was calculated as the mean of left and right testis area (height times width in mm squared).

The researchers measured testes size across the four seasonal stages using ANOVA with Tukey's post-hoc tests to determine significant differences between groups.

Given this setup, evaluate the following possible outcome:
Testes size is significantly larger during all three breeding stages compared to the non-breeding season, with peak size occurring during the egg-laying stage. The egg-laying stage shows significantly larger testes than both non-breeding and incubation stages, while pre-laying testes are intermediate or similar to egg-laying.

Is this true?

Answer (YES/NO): NO